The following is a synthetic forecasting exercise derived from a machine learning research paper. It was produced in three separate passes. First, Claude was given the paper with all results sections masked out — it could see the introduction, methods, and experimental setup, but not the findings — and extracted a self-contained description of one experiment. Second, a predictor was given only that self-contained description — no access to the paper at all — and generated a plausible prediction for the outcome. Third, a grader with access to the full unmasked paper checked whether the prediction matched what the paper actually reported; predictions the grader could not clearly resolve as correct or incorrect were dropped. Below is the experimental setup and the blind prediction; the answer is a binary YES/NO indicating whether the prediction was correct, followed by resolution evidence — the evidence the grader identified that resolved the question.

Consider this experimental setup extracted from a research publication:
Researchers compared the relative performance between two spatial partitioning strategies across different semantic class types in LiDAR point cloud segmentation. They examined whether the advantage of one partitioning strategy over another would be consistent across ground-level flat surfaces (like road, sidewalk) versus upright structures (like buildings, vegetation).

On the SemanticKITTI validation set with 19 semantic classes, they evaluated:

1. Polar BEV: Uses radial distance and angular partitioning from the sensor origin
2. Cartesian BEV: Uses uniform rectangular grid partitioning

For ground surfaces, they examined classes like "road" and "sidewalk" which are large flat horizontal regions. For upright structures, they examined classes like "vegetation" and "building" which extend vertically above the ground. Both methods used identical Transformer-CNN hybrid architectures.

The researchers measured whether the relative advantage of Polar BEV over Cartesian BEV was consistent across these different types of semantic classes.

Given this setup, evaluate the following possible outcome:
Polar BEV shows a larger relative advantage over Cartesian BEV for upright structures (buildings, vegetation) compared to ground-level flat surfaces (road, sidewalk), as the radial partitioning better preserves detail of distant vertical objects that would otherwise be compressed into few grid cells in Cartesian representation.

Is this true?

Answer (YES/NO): NO